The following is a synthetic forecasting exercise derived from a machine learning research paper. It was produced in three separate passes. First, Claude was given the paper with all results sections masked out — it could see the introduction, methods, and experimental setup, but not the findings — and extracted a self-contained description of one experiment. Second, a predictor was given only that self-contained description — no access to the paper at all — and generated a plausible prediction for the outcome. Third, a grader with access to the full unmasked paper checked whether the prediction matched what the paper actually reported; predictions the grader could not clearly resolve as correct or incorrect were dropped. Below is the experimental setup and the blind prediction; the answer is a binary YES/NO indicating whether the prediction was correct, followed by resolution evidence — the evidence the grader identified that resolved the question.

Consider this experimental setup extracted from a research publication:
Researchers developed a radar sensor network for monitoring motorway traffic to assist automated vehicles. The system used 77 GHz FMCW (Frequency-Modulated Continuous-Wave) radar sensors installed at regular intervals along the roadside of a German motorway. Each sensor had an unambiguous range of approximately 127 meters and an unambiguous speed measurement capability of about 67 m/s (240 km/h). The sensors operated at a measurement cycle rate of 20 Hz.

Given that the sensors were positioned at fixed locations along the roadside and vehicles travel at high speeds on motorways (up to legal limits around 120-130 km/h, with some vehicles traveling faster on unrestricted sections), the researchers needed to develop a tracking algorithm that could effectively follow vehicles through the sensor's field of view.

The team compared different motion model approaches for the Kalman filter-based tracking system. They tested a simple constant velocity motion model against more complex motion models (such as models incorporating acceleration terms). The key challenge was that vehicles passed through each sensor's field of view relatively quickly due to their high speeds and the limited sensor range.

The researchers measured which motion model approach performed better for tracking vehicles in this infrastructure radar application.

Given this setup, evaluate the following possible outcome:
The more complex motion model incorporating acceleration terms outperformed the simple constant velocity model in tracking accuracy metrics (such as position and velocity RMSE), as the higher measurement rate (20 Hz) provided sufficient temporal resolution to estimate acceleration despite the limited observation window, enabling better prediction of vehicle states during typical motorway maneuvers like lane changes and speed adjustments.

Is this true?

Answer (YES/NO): NO